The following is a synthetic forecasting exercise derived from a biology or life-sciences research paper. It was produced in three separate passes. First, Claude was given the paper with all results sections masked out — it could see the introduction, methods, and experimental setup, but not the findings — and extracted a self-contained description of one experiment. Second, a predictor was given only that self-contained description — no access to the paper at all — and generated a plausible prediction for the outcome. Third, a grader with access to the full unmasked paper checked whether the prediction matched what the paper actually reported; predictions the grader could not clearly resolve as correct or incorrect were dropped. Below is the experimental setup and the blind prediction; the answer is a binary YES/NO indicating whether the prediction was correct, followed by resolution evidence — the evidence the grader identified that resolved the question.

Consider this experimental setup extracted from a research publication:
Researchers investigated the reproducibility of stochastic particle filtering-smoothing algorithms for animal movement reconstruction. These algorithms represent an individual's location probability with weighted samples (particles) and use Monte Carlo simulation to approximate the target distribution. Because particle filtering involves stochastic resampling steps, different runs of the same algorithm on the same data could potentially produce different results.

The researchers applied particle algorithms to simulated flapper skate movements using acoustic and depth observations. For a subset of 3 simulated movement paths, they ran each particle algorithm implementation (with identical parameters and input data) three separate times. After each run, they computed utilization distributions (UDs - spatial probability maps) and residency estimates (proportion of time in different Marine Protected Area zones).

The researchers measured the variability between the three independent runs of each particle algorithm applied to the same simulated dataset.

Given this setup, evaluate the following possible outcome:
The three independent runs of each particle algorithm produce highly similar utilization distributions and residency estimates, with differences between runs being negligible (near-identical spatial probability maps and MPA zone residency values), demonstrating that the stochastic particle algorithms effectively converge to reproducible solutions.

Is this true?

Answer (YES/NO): YES